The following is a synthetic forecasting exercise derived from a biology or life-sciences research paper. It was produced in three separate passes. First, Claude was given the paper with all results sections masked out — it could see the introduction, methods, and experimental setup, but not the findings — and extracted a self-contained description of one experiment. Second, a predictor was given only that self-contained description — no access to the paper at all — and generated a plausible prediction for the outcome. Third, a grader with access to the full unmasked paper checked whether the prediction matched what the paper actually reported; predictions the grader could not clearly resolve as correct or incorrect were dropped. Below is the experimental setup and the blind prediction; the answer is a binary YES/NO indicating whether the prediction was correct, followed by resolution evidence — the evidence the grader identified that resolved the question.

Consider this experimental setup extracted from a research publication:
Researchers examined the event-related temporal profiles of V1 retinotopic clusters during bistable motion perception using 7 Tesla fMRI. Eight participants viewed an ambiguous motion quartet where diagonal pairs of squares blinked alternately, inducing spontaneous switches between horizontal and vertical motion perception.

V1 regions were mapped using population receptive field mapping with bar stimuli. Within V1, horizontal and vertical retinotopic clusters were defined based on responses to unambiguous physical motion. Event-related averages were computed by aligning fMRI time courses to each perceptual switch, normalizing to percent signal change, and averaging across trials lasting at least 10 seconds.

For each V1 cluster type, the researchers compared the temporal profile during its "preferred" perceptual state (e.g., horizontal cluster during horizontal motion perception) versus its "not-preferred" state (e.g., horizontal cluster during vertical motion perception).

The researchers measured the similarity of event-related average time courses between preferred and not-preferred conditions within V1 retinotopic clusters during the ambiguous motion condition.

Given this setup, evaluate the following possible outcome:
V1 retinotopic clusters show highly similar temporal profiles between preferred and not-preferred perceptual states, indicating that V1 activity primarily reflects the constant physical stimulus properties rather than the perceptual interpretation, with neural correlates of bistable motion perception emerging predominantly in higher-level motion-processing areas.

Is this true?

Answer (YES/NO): NO